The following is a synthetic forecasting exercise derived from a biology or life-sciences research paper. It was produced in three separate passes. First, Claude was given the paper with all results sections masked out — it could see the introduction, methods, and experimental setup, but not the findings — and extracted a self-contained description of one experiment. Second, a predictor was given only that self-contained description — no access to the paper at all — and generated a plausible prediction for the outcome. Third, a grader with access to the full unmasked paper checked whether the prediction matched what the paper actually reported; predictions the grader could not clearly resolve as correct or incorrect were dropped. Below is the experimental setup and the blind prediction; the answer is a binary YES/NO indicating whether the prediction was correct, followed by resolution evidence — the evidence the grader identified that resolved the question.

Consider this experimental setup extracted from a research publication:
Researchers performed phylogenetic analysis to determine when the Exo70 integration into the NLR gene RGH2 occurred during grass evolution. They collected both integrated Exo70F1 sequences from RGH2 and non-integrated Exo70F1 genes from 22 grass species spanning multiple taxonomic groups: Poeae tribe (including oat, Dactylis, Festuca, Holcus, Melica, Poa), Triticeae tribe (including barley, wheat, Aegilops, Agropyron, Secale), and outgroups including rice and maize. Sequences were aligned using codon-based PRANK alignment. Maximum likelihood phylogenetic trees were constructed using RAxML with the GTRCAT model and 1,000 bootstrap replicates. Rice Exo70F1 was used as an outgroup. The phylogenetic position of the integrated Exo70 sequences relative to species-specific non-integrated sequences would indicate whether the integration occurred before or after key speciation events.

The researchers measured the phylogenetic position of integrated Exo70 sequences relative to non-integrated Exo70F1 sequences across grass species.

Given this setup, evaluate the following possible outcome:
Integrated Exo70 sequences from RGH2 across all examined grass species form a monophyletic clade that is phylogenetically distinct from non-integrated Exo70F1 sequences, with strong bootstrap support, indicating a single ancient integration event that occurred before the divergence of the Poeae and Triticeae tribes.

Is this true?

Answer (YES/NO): YES